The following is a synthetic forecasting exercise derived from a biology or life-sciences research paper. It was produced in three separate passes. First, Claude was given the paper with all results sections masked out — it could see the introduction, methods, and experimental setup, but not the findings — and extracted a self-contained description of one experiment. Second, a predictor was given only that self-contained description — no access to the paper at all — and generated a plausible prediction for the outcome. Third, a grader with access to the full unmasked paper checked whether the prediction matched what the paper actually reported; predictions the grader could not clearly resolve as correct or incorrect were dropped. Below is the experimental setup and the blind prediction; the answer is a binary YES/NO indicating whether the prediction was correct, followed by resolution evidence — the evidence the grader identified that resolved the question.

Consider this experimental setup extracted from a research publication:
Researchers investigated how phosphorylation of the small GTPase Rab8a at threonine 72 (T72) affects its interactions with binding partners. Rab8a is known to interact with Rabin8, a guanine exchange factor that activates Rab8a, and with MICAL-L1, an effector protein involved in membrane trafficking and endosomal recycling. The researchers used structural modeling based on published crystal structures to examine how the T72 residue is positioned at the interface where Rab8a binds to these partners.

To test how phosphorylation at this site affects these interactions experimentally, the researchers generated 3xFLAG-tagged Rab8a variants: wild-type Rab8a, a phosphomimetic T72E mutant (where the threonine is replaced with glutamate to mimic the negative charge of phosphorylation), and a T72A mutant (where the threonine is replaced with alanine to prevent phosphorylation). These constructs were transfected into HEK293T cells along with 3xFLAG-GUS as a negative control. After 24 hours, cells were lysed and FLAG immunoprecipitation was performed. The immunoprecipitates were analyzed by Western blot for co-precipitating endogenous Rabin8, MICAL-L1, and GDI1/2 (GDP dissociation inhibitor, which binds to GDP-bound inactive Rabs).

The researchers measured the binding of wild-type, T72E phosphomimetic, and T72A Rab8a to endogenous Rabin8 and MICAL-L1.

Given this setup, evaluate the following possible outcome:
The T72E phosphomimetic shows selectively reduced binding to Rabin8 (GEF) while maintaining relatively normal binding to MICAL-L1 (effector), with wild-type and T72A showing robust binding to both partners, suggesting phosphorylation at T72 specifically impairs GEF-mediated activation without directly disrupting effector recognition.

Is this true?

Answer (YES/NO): YES